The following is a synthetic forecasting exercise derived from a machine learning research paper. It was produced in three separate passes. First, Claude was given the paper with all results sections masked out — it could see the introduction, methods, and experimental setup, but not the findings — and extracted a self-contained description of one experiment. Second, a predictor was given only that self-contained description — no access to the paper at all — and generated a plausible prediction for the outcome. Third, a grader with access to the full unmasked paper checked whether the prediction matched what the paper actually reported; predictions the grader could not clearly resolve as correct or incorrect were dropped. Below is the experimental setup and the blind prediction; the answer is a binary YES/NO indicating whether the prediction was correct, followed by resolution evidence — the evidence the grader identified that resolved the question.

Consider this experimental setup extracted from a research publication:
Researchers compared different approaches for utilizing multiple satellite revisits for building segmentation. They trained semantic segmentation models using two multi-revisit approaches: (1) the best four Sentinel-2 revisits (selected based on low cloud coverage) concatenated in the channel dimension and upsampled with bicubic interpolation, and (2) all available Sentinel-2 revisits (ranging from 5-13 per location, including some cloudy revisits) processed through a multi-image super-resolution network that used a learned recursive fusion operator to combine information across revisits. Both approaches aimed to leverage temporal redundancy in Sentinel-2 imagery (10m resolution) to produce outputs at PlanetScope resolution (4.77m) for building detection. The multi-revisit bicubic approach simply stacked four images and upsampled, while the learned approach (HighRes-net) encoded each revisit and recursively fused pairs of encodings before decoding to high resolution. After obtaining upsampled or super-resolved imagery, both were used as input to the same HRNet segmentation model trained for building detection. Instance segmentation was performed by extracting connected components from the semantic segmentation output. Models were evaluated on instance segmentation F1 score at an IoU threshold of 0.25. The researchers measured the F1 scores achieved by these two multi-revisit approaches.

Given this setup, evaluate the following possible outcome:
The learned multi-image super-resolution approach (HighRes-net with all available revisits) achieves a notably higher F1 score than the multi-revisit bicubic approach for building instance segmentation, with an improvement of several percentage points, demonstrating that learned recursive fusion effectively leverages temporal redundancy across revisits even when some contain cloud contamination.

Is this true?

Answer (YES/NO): NO